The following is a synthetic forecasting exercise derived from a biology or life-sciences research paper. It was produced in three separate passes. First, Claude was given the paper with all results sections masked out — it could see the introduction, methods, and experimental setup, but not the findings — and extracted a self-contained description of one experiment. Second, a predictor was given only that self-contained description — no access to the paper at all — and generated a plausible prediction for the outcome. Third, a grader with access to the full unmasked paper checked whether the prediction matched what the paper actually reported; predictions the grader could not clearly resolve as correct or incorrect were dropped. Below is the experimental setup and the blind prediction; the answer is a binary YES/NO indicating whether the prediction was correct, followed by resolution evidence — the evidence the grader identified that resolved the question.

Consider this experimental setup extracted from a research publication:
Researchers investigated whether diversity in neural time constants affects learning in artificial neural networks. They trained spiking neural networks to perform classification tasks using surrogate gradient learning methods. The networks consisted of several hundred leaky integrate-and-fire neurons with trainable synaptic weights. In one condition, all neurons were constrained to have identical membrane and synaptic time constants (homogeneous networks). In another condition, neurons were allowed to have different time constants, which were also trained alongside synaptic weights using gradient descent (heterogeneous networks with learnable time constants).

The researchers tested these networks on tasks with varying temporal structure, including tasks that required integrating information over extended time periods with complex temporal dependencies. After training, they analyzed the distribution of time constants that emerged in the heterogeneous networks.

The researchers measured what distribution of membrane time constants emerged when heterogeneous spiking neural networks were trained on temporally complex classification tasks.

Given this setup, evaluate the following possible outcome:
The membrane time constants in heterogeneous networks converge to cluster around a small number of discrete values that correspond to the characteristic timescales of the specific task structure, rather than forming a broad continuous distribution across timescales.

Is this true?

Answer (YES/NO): NO